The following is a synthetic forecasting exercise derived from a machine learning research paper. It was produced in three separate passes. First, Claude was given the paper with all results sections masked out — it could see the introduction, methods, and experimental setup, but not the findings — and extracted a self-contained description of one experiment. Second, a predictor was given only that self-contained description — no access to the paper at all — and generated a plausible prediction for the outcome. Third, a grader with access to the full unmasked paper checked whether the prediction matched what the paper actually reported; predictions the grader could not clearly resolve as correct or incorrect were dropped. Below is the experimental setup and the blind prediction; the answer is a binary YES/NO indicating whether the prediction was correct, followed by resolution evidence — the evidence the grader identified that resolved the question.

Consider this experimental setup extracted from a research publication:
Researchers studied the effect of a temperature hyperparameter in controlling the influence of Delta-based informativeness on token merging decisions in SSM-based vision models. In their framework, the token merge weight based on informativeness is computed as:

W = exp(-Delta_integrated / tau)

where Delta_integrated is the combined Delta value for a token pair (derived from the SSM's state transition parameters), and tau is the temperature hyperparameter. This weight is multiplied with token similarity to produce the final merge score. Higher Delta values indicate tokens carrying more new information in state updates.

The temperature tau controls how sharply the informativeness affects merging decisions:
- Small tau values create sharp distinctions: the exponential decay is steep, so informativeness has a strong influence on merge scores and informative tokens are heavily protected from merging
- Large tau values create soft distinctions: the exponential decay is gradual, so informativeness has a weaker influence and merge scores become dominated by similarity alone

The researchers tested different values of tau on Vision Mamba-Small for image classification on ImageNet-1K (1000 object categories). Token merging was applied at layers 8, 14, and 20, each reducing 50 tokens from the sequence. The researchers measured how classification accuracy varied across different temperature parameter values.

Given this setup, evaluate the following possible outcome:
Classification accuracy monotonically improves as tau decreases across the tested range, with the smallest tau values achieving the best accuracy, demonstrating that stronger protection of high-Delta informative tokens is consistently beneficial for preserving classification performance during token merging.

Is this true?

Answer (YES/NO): NO